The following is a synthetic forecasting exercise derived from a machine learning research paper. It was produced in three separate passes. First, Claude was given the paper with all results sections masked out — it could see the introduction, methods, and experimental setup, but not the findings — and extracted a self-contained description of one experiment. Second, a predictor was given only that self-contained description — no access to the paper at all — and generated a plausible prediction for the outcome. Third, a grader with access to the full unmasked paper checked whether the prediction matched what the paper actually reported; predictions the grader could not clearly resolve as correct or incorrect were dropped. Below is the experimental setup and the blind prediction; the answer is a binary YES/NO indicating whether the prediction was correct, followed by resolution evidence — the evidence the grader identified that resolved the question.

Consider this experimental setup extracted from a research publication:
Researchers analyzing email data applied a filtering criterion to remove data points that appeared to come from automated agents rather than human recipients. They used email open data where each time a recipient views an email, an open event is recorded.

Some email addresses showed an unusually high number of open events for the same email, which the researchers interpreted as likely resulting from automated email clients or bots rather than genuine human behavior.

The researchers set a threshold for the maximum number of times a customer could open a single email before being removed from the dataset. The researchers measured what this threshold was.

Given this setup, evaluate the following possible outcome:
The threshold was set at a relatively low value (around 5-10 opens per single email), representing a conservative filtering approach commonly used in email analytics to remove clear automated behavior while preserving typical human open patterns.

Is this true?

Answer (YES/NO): YES